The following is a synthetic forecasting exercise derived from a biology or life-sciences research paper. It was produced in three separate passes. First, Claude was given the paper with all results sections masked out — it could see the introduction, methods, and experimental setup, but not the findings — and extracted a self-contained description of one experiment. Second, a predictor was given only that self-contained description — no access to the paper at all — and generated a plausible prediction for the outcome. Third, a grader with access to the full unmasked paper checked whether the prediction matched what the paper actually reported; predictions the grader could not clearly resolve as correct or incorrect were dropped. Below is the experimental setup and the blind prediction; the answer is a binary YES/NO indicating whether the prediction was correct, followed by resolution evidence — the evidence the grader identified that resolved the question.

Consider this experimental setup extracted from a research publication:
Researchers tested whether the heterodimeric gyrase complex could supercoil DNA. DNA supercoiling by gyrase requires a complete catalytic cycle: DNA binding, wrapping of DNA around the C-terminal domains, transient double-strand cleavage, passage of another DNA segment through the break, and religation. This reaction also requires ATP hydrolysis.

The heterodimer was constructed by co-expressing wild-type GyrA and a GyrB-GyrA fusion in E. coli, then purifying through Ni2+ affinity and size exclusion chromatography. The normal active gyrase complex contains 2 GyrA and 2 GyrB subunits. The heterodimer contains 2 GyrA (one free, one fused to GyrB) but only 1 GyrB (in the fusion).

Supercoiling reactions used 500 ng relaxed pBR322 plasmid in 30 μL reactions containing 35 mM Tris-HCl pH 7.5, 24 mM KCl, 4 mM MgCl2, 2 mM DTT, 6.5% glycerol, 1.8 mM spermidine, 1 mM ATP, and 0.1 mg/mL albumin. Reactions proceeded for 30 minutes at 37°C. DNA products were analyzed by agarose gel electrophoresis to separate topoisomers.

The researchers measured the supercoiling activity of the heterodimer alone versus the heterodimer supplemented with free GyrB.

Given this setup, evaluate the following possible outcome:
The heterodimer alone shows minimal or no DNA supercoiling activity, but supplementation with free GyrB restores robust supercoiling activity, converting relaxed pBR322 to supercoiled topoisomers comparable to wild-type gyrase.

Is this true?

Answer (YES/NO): YES